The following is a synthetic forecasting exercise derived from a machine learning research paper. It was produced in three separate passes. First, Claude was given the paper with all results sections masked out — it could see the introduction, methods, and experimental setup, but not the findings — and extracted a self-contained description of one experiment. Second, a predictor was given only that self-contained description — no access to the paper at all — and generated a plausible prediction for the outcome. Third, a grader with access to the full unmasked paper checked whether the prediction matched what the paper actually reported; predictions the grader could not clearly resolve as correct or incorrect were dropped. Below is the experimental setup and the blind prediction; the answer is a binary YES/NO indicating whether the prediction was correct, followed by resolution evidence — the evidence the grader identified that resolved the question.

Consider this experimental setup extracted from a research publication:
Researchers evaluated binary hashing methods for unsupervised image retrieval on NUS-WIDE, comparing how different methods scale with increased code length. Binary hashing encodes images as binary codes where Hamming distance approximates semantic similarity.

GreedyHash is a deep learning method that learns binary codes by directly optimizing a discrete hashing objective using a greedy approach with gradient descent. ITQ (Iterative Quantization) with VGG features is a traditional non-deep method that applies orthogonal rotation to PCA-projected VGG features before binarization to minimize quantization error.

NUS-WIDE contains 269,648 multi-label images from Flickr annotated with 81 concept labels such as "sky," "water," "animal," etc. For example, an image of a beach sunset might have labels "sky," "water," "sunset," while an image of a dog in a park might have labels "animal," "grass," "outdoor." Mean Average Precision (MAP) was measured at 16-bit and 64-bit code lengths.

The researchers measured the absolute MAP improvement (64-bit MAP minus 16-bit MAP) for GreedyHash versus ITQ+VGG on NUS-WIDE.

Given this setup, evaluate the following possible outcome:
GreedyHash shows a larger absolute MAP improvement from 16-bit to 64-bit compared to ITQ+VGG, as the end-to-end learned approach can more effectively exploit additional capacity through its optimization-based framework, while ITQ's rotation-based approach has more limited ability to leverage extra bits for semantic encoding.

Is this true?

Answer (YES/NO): YES